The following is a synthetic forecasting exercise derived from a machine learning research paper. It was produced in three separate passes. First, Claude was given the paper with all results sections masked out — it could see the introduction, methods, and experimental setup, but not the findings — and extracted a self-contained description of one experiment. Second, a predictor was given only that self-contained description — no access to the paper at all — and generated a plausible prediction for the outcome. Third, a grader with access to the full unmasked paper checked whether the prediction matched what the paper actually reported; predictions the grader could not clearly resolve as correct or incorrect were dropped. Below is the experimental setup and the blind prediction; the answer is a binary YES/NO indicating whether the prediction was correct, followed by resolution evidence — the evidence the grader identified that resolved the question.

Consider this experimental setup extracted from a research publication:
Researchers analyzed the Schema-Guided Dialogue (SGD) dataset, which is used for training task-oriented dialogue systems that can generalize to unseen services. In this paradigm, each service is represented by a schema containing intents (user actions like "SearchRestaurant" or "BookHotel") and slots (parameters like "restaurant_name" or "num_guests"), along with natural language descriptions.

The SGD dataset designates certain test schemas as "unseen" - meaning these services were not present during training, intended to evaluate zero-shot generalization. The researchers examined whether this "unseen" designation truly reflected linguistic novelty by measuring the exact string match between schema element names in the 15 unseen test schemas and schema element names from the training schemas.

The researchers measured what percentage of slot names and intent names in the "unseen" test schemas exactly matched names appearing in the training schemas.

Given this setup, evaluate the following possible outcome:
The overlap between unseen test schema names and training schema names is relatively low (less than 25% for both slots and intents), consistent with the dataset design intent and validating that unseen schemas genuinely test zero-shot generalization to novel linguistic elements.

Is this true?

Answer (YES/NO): NO